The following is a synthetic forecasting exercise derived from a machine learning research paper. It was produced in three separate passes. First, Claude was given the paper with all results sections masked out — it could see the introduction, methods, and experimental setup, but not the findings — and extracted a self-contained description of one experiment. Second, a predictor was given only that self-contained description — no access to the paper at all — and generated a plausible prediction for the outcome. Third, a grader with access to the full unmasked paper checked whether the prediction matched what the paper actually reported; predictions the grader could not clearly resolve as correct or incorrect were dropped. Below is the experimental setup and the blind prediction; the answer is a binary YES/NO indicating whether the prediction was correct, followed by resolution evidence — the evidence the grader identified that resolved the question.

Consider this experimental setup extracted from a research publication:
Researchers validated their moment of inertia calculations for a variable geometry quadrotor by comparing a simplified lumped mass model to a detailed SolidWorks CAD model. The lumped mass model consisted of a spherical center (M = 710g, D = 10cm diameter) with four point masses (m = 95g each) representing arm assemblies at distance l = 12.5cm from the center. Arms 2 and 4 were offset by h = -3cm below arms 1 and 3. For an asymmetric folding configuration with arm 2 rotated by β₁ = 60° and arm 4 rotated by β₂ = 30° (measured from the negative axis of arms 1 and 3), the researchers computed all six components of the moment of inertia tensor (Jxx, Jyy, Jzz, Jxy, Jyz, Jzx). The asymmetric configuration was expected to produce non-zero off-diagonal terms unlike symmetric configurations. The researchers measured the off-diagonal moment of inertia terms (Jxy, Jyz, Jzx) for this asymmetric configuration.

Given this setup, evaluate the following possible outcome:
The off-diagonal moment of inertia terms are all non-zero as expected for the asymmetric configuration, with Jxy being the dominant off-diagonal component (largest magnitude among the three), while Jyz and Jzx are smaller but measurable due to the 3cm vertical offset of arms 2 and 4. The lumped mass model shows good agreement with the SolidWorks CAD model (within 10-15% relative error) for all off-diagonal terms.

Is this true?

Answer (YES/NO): NO